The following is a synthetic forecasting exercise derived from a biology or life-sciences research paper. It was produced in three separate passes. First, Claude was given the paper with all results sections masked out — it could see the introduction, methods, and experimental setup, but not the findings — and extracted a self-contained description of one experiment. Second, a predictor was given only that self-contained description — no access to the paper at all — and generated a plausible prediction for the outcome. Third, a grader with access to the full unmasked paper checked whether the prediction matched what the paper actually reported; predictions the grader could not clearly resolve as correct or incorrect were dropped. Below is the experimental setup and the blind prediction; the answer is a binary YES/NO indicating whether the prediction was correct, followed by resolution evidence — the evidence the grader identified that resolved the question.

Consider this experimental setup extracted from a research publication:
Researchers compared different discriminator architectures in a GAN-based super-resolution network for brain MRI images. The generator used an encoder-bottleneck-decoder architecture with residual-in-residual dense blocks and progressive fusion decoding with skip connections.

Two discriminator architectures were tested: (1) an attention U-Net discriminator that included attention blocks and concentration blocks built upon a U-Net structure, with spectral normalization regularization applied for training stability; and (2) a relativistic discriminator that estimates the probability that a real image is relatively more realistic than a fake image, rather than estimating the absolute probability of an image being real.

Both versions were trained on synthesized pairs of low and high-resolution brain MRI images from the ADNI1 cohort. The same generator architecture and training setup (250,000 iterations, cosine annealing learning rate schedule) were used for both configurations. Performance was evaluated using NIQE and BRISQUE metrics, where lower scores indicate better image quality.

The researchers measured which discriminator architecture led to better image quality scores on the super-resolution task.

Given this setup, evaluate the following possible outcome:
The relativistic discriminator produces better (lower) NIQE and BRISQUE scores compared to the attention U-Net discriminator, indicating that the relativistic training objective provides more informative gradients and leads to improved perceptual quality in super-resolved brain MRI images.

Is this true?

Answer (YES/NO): NO